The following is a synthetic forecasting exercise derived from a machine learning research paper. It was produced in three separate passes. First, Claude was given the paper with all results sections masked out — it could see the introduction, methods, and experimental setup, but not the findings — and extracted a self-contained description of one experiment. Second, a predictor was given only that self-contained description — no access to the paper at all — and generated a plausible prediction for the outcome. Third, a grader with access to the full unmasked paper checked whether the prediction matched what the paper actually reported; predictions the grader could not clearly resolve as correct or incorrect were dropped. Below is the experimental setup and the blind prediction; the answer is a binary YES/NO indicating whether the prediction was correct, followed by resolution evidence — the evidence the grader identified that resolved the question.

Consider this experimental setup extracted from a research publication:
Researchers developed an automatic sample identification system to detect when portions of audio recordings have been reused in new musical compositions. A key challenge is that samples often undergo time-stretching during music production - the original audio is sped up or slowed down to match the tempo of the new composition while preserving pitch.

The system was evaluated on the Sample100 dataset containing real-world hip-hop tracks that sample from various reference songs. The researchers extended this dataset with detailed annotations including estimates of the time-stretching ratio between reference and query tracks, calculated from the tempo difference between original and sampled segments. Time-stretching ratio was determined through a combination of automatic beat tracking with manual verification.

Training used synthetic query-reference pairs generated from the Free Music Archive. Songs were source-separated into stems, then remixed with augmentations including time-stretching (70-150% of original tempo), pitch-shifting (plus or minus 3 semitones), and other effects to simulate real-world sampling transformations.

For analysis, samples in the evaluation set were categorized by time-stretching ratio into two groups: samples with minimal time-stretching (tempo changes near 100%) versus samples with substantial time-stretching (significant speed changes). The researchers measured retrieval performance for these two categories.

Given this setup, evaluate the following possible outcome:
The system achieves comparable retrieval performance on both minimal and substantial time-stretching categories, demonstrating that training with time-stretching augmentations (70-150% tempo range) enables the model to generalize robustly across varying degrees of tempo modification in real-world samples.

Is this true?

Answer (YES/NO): NO